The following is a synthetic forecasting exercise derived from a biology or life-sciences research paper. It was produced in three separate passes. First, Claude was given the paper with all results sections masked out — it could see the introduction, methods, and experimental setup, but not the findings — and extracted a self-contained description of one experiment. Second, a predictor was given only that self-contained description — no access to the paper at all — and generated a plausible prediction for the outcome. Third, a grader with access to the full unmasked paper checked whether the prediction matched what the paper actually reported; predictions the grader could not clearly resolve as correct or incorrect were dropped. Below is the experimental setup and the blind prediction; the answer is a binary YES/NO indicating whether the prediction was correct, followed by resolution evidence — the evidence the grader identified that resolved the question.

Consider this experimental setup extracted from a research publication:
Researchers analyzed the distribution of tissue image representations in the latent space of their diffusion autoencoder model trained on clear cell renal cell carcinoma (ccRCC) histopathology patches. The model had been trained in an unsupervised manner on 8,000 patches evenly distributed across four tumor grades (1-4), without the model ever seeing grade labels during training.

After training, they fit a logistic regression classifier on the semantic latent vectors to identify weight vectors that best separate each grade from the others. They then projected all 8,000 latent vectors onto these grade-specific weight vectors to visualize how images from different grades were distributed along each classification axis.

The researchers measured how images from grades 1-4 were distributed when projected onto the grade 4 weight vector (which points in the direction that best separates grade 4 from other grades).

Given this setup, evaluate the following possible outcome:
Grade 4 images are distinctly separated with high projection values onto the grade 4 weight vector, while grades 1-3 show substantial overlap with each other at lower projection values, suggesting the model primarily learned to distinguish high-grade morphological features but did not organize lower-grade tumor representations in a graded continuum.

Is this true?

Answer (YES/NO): NO